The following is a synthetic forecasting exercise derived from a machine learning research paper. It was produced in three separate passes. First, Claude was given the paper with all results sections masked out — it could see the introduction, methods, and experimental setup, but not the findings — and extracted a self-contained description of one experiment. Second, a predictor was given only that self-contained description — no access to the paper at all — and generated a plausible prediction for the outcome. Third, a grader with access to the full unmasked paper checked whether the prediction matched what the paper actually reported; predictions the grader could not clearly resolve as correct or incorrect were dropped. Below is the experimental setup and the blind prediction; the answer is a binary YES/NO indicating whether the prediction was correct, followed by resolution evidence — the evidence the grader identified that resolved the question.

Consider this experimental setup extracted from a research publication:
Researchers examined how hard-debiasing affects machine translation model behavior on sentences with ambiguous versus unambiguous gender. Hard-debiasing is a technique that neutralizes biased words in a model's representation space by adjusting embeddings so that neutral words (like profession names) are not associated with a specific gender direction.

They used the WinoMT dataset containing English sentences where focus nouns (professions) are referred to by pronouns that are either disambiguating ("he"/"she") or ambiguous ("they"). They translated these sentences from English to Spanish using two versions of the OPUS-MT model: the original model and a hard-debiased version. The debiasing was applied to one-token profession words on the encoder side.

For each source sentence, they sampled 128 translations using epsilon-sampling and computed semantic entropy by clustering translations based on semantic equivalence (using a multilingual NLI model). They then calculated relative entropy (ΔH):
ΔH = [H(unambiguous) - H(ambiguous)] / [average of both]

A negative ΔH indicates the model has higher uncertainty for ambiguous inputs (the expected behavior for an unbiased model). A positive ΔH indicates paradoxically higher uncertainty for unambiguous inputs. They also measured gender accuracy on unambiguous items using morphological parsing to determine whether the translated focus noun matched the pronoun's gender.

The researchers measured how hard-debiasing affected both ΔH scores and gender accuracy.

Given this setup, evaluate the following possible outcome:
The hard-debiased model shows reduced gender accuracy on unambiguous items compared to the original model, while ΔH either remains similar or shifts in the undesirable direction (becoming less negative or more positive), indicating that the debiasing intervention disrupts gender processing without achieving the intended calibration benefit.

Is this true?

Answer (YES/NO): NO